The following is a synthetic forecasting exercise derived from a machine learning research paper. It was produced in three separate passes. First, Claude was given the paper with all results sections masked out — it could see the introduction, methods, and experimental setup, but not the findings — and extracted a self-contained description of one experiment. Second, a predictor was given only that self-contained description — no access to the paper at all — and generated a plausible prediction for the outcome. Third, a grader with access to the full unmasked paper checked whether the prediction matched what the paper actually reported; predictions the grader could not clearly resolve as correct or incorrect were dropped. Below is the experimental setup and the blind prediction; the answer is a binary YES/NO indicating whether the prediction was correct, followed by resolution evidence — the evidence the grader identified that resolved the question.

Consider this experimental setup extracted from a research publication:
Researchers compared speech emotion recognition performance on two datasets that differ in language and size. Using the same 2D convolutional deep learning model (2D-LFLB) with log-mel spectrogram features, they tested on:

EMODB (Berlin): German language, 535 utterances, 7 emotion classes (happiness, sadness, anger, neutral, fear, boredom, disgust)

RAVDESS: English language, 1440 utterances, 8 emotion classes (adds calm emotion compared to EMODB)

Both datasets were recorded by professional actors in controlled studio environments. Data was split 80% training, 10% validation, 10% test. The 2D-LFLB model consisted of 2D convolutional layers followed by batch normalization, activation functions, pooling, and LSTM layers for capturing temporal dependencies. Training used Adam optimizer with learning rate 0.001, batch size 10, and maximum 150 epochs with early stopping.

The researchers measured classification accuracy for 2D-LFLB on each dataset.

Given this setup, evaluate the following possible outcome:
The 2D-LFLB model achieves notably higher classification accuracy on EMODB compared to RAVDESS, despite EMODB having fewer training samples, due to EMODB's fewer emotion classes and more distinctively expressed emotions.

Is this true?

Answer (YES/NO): NO